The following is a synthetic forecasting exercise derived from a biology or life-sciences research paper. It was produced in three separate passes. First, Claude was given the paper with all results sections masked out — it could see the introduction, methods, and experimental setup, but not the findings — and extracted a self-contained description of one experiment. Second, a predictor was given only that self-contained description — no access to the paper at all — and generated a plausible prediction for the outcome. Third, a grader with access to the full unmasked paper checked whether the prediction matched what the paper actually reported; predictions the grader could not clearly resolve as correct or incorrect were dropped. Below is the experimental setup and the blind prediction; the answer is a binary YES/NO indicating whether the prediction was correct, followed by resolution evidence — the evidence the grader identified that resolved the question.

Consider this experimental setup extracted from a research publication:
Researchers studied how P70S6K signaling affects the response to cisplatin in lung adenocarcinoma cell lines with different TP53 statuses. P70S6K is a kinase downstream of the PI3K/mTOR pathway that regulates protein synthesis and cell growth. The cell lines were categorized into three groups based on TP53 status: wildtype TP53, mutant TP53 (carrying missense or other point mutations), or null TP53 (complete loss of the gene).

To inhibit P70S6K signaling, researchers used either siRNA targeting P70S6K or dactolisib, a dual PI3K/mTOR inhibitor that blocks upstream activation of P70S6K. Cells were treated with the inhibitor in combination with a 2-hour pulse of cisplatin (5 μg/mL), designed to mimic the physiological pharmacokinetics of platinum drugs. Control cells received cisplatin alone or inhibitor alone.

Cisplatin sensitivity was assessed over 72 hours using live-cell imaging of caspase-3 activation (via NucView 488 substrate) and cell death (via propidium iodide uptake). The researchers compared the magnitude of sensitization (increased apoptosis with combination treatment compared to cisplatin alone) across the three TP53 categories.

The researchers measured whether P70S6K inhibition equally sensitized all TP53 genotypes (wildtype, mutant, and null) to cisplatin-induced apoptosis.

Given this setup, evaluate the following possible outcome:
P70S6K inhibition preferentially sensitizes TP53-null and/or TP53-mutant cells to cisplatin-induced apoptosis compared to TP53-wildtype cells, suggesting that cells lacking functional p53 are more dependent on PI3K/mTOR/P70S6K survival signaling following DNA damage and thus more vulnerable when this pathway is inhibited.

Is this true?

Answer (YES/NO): NO